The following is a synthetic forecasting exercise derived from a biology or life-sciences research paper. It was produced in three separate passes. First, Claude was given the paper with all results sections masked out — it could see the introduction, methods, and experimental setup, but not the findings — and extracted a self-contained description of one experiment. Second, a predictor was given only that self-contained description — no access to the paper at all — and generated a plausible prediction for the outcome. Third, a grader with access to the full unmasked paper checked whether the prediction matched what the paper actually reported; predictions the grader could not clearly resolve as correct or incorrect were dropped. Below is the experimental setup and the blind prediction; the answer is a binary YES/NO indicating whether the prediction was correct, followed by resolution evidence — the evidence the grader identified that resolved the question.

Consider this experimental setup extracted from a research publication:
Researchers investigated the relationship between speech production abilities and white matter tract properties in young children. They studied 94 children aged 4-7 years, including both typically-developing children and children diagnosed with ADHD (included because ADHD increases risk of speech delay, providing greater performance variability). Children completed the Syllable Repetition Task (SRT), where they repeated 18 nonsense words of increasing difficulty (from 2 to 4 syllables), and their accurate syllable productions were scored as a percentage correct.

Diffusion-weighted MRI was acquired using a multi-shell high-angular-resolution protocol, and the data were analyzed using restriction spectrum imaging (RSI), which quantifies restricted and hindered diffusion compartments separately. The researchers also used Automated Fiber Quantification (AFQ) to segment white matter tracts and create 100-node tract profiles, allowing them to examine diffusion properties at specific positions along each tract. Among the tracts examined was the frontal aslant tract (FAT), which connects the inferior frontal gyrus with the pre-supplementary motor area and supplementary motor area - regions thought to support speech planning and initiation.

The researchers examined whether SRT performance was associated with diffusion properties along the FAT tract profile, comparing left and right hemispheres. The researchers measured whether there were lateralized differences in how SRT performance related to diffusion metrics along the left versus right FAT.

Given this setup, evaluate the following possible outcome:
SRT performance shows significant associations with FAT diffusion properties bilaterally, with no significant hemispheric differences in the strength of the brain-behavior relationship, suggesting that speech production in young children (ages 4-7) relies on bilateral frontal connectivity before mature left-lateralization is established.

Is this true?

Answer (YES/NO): NO